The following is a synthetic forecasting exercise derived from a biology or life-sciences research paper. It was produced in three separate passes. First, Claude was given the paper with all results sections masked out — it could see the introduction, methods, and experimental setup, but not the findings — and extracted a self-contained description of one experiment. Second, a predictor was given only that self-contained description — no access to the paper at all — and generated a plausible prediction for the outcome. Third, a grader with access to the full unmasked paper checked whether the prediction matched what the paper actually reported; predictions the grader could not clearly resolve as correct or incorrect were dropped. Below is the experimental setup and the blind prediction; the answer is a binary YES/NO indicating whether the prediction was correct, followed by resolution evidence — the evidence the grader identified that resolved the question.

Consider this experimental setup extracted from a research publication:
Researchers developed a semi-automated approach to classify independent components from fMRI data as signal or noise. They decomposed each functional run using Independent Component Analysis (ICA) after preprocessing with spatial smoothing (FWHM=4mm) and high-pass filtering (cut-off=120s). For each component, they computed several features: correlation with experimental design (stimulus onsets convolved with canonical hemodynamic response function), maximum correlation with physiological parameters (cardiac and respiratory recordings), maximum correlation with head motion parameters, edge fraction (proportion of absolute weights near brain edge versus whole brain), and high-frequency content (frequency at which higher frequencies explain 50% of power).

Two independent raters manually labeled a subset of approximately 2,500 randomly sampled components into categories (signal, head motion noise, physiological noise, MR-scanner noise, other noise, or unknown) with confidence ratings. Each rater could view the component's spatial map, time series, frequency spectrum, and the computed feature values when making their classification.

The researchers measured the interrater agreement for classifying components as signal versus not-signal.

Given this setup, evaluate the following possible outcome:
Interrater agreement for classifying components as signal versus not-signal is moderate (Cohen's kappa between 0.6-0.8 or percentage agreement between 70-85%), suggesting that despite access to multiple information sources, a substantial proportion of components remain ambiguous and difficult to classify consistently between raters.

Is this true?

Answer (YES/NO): NO